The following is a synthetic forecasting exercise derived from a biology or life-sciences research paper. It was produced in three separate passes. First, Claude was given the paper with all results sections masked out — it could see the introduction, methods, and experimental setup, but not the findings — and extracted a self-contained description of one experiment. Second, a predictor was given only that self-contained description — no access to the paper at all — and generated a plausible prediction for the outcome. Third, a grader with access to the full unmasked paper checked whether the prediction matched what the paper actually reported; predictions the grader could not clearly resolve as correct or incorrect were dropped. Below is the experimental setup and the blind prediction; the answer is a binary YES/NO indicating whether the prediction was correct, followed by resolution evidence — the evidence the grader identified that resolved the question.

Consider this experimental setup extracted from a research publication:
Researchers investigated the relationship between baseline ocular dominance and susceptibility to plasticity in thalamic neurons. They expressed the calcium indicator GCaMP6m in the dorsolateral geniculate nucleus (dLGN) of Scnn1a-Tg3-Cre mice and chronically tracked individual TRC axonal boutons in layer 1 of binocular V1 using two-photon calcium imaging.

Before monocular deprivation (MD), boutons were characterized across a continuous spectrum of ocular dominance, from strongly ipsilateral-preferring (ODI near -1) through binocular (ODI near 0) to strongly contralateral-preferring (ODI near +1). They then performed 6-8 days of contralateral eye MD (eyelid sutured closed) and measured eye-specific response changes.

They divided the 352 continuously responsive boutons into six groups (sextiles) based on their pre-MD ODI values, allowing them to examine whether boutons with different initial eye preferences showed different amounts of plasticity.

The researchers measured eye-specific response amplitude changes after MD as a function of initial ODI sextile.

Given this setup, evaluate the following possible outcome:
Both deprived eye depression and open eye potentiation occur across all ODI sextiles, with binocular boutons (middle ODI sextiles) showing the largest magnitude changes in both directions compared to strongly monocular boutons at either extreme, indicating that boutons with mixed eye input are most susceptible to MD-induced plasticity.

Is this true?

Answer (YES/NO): NO